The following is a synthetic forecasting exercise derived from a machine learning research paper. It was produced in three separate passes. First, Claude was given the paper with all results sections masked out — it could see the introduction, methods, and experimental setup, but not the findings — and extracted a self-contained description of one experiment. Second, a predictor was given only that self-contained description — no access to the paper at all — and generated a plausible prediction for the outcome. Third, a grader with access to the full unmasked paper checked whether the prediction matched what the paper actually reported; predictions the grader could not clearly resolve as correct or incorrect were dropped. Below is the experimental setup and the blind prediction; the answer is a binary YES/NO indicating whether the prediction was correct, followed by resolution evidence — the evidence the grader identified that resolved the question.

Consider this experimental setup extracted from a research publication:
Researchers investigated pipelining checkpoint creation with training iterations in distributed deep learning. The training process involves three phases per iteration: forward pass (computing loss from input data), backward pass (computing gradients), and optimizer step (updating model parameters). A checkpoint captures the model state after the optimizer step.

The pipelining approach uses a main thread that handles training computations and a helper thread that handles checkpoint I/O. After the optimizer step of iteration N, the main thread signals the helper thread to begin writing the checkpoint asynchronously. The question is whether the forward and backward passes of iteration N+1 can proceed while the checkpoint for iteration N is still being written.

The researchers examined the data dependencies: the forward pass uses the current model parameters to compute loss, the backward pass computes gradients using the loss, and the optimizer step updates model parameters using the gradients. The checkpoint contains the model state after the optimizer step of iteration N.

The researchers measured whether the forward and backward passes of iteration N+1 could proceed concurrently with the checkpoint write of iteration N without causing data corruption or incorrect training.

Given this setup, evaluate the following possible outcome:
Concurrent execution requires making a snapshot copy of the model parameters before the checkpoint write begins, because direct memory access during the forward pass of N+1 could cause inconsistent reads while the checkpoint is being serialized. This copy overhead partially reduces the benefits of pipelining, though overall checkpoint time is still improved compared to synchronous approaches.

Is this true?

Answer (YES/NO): NO